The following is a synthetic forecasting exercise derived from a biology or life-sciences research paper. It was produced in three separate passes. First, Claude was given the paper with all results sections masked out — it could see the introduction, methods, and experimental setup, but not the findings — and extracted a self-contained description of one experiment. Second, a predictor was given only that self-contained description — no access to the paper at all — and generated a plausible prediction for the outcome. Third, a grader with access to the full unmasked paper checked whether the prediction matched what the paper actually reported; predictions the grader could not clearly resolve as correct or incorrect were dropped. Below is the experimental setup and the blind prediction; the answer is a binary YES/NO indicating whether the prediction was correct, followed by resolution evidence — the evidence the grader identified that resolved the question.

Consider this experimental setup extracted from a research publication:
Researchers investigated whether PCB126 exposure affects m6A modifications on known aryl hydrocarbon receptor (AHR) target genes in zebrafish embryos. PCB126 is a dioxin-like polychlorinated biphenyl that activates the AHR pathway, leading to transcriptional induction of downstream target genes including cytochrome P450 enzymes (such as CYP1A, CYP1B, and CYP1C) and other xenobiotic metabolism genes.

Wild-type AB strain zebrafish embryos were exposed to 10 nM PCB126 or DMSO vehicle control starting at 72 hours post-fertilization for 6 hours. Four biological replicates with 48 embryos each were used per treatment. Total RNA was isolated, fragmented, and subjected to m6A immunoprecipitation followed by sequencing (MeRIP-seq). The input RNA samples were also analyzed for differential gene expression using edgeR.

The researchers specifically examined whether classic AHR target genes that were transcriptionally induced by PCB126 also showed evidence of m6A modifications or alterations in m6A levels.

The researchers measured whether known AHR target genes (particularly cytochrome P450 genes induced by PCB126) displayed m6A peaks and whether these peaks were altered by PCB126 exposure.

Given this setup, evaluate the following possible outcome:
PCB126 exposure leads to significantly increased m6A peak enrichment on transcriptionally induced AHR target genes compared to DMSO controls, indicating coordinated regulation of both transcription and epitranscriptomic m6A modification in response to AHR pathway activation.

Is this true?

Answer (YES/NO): NO